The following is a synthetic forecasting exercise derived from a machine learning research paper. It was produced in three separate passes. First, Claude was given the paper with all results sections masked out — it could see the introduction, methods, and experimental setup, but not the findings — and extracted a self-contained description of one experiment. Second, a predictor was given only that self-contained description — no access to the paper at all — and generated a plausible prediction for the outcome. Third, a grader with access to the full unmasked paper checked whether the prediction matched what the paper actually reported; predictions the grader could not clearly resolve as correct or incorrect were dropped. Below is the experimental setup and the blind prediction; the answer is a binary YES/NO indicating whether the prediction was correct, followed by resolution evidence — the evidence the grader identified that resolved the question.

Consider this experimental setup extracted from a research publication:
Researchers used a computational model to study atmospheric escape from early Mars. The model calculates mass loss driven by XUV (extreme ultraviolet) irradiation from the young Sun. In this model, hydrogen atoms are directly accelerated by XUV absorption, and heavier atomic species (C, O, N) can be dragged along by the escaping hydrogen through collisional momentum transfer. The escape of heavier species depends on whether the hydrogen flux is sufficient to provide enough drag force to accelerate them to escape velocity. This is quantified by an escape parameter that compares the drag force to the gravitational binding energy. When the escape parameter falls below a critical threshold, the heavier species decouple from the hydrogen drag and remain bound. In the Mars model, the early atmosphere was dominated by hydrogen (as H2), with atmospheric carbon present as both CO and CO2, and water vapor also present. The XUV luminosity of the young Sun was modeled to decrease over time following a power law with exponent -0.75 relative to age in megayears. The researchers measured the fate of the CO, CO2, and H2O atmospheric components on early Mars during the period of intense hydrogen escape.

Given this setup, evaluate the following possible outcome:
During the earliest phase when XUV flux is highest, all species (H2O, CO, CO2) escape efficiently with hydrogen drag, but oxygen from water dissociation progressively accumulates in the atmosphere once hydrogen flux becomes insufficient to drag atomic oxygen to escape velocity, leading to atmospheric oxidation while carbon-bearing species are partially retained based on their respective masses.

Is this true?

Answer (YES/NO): NO